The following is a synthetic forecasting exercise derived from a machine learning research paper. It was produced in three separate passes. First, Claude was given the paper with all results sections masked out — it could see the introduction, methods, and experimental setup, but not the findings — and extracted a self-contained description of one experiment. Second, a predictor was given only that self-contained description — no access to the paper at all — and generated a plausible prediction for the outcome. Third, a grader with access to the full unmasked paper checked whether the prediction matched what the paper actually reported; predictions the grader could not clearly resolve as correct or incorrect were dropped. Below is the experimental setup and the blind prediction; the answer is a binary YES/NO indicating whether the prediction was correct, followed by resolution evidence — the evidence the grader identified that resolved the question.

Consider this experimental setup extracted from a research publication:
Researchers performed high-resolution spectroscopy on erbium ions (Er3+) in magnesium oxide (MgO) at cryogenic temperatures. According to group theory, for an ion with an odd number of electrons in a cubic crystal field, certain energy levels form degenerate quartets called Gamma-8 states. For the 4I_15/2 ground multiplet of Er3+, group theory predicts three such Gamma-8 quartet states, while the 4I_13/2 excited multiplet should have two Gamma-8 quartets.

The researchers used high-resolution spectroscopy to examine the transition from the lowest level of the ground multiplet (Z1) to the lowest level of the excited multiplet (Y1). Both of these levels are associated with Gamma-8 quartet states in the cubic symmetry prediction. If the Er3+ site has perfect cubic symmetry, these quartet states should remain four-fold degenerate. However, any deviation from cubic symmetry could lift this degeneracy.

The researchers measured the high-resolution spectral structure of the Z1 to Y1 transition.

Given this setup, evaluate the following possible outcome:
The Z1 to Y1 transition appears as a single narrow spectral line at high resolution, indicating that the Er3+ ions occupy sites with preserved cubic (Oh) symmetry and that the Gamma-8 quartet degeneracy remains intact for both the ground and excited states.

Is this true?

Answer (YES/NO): NO